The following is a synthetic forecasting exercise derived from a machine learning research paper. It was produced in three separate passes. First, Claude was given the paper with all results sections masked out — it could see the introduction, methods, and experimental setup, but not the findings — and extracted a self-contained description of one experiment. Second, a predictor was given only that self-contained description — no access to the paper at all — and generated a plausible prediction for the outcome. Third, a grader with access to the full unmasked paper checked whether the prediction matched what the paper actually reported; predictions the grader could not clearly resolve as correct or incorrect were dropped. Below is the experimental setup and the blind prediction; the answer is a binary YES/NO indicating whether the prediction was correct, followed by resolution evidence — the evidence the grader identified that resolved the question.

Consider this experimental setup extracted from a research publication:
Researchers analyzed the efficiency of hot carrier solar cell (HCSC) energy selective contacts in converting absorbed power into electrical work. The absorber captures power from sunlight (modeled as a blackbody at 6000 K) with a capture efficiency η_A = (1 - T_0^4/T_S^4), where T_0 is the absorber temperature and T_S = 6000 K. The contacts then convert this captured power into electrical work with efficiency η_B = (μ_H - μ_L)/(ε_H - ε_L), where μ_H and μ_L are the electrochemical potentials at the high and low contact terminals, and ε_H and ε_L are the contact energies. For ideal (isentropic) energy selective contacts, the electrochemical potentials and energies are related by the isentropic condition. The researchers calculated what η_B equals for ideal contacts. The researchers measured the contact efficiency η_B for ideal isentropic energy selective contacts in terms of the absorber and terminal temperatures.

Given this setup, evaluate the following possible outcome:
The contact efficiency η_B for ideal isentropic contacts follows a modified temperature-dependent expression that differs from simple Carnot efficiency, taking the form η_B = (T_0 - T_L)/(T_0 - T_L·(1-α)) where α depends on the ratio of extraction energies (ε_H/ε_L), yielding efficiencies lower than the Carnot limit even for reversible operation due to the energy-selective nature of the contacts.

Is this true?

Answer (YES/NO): NO